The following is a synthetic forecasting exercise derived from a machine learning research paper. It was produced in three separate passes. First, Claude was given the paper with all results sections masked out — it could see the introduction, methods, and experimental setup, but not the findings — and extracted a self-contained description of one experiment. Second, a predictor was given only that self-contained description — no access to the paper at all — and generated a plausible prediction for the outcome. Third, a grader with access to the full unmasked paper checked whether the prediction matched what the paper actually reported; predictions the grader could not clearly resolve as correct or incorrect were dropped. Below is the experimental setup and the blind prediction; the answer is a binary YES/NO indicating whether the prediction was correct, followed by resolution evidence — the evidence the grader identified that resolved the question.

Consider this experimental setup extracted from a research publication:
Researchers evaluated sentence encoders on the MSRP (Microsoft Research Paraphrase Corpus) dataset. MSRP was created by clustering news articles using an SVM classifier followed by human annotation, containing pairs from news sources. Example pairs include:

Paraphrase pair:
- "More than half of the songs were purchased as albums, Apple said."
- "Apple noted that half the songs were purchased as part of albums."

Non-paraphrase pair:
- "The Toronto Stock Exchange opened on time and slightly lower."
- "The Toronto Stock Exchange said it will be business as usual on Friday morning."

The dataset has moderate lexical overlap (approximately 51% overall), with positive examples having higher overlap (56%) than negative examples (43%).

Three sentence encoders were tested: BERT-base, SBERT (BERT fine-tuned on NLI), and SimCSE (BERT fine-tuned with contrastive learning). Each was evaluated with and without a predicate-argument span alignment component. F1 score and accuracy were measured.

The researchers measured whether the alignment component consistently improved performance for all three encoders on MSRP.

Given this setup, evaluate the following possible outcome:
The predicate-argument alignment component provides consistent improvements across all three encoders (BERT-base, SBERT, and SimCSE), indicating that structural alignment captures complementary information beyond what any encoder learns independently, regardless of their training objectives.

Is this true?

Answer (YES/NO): NO